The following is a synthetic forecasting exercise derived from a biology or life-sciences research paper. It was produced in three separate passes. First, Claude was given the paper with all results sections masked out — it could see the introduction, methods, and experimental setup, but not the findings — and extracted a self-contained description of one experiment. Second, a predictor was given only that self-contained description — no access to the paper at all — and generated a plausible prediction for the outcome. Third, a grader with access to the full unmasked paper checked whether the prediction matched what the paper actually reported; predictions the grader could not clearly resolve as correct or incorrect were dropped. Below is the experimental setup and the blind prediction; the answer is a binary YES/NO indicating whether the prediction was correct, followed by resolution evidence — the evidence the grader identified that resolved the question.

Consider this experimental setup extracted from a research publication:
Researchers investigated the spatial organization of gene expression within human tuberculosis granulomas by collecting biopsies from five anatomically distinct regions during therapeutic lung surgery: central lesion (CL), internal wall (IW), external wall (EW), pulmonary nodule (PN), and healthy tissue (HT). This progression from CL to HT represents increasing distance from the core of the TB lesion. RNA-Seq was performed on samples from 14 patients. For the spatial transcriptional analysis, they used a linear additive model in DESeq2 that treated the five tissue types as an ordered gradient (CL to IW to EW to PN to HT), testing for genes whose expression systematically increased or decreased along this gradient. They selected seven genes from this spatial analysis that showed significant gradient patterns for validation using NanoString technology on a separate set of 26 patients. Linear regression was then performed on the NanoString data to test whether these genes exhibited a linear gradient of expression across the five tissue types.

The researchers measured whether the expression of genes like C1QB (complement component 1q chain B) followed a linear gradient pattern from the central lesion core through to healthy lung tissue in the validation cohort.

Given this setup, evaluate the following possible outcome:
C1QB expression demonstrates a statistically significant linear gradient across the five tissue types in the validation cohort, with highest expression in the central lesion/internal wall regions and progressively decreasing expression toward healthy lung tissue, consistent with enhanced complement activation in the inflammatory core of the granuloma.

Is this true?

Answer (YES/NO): NO